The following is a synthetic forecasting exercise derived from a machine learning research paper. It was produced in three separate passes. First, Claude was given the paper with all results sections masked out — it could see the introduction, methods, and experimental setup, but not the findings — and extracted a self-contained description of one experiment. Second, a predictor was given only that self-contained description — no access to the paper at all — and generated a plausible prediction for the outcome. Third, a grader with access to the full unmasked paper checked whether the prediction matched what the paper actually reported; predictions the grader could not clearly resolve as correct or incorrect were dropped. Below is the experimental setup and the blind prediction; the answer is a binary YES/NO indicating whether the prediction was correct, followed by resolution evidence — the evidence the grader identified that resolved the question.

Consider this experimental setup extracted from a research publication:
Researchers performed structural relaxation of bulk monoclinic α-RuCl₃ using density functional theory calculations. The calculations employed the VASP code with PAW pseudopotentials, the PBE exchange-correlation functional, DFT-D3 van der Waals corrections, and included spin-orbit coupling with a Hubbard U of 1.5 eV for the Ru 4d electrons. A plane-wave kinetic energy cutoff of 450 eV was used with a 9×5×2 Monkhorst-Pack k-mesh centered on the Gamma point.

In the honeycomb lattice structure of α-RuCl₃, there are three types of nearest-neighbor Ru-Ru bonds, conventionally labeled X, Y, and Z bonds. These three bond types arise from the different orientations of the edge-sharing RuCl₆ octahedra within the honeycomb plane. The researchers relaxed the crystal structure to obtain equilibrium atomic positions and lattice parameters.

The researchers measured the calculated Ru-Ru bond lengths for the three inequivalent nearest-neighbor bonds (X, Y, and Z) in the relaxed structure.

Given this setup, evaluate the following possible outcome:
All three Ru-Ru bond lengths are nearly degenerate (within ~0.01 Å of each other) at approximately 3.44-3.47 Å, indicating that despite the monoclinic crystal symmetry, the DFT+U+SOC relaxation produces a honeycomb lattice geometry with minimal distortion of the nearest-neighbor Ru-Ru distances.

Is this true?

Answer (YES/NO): NO